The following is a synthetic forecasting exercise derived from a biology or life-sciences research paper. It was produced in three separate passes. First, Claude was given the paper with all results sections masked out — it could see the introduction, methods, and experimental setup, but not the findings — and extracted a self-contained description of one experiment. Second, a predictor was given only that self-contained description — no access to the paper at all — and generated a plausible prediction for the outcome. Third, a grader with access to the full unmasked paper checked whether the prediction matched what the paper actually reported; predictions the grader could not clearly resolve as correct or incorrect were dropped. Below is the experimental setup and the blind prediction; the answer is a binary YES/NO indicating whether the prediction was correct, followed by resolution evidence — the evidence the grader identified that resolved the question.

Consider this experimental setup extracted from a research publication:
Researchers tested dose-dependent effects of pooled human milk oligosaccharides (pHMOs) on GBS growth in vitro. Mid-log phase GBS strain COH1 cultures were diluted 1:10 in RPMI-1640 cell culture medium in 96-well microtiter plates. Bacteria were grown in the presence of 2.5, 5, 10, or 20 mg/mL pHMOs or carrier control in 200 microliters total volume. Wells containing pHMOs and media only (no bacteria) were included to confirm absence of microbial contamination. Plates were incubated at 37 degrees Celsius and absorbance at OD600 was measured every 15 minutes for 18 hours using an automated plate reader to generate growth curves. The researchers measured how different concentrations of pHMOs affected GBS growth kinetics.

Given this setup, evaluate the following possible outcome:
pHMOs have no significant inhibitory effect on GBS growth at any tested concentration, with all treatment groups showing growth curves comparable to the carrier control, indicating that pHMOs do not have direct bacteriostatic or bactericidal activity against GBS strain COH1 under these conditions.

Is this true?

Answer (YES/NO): NO